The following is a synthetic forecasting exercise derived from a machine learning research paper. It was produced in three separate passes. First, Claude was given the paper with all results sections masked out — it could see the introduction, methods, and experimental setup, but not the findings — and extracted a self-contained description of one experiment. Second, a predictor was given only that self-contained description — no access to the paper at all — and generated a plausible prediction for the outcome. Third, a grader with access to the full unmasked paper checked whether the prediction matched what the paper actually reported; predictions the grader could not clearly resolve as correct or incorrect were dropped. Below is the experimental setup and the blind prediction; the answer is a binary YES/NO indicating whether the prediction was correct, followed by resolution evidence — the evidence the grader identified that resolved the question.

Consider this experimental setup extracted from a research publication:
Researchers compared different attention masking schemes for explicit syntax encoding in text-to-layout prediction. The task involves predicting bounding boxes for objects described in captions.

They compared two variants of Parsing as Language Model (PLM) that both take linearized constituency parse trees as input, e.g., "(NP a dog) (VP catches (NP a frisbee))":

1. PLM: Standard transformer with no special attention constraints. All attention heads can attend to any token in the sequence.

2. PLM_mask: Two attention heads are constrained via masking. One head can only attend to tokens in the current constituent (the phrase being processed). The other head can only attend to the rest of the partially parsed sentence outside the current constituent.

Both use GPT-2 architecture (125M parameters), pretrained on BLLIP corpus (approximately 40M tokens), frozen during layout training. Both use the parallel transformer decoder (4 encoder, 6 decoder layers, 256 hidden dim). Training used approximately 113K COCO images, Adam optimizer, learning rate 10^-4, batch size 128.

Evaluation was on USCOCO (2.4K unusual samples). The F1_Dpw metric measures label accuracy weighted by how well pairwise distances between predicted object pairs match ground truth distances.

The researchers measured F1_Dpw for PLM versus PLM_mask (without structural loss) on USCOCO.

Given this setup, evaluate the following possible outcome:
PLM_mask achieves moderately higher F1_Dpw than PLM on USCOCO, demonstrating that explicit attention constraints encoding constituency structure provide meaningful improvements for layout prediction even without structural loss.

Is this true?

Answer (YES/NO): NO